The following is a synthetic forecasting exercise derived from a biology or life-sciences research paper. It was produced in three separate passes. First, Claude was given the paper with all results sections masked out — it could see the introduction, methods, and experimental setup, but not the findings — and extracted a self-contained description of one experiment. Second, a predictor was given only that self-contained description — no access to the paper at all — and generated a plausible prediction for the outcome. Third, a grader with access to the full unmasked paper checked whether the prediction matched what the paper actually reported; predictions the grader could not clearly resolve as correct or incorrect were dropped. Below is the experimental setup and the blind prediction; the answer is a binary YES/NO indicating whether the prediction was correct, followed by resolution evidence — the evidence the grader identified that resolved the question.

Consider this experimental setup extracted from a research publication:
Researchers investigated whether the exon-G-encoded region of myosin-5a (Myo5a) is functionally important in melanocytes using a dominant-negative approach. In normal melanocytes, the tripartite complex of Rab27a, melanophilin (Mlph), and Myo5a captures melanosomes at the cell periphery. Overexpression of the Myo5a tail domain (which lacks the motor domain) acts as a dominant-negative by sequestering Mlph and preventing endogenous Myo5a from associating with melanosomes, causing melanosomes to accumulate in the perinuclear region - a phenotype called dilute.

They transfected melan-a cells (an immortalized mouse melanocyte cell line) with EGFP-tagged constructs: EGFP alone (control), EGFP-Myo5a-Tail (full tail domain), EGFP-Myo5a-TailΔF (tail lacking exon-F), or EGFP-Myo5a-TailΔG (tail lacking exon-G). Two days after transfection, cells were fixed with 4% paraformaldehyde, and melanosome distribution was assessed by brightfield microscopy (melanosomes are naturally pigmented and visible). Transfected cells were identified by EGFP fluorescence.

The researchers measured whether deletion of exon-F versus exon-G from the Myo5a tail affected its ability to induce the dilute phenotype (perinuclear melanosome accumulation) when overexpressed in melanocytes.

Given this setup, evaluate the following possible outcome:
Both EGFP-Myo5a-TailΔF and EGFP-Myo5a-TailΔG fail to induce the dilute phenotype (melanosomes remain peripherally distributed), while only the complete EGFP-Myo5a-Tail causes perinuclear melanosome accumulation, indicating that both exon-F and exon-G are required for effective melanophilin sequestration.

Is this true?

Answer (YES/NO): NO